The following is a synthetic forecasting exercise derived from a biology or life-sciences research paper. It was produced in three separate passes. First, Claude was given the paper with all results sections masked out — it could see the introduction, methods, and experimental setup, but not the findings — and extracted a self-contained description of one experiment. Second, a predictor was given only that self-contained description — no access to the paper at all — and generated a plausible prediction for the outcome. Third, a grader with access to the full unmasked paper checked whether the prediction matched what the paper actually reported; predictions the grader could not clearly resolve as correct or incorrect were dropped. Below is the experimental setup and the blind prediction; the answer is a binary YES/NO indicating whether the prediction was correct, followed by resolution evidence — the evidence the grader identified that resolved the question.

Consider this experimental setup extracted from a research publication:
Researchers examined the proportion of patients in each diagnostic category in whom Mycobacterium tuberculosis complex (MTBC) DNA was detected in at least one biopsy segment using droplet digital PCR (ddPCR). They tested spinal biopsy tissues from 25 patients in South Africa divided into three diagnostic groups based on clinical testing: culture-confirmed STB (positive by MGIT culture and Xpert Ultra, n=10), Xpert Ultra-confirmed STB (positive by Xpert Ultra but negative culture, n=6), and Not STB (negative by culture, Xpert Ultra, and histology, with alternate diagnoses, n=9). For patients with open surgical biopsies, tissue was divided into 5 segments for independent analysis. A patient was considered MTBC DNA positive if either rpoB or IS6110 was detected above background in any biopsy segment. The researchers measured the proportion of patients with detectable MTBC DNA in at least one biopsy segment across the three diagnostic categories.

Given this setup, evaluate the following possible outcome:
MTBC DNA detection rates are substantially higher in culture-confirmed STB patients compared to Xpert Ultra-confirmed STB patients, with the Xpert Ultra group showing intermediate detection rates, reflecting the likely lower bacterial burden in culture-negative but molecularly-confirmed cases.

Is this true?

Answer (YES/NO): NO